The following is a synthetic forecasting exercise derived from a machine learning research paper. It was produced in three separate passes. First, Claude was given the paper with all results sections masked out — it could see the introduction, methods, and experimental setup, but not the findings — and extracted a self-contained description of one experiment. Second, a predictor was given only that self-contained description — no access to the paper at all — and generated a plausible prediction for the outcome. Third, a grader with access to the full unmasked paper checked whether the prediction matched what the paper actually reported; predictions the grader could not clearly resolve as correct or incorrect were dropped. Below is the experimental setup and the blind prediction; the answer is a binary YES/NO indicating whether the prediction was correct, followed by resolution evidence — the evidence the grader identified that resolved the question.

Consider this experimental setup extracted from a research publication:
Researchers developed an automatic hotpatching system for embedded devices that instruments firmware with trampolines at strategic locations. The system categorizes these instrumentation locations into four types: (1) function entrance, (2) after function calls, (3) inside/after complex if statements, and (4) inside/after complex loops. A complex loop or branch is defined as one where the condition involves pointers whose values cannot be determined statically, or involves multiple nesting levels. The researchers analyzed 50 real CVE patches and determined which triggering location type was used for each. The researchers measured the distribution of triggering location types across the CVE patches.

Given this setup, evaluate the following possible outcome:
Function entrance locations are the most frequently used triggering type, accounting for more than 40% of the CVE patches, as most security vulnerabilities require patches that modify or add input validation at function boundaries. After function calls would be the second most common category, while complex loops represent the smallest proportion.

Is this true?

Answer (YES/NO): NO